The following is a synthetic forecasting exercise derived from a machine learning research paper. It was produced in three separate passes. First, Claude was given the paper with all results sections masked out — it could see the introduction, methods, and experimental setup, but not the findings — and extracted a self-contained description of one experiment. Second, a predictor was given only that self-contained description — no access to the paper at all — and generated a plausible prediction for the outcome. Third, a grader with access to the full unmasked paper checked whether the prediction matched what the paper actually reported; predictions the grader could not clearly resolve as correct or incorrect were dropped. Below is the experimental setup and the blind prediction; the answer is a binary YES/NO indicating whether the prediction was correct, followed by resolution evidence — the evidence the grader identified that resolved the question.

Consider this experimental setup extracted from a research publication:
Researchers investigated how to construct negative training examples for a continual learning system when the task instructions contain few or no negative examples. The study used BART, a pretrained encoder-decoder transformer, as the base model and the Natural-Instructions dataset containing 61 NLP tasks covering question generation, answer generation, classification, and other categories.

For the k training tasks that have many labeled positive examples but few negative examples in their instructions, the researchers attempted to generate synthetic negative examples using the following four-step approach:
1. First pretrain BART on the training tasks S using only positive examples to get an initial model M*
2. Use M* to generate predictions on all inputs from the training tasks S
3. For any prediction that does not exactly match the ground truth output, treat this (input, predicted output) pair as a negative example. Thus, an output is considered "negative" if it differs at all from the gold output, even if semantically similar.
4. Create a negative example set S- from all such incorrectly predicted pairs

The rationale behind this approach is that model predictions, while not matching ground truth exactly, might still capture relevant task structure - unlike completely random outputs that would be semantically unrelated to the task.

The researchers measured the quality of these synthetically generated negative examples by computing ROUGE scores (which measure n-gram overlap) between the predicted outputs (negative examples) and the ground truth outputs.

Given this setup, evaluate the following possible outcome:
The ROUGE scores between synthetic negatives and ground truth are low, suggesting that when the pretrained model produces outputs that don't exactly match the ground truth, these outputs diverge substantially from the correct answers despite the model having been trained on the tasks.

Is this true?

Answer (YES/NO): NO